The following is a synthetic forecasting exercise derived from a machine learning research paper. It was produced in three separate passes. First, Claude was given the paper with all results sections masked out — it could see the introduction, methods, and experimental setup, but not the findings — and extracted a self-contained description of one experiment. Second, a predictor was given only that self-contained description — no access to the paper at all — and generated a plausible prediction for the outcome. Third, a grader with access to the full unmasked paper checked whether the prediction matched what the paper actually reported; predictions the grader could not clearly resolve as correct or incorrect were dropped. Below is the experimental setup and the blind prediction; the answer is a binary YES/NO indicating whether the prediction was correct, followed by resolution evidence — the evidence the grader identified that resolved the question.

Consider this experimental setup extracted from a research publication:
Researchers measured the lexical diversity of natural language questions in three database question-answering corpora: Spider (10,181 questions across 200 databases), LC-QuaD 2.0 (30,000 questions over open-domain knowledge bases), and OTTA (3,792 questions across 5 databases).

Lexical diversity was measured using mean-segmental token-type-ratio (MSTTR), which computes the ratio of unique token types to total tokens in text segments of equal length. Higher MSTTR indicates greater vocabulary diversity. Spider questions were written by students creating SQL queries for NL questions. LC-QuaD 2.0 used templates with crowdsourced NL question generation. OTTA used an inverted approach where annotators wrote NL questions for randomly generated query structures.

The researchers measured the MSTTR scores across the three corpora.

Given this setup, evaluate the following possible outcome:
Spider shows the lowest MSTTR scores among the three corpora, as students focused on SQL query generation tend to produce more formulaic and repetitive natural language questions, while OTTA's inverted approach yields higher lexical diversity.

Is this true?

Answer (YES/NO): YES